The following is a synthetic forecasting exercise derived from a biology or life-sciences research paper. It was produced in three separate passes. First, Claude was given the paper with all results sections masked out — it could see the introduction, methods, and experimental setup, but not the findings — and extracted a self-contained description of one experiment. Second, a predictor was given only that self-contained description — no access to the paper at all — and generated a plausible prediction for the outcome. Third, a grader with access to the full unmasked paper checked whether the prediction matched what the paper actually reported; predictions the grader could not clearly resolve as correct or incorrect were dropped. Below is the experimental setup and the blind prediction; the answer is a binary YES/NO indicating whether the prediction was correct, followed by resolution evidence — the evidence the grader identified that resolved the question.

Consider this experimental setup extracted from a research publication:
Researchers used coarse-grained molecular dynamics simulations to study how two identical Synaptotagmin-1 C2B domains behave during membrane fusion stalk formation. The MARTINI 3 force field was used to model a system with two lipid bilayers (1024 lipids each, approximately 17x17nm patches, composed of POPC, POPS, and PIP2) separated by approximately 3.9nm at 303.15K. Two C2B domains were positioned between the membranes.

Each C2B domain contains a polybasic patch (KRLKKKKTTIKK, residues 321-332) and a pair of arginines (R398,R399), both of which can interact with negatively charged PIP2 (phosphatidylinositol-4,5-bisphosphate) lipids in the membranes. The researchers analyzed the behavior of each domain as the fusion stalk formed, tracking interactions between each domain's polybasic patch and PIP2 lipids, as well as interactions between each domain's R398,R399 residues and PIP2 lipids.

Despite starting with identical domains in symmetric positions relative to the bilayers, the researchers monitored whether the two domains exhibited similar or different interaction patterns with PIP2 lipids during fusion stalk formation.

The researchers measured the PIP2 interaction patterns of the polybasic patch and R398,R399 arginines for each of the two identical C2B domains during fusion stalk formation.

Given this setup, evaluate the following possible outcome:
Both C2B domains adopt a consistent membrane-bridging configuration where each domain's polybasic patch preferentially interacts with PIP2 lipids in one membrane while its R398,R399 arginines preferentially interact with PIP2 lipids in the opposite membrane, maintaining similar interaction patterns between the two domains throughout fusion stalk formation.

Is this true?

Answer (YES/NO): NO